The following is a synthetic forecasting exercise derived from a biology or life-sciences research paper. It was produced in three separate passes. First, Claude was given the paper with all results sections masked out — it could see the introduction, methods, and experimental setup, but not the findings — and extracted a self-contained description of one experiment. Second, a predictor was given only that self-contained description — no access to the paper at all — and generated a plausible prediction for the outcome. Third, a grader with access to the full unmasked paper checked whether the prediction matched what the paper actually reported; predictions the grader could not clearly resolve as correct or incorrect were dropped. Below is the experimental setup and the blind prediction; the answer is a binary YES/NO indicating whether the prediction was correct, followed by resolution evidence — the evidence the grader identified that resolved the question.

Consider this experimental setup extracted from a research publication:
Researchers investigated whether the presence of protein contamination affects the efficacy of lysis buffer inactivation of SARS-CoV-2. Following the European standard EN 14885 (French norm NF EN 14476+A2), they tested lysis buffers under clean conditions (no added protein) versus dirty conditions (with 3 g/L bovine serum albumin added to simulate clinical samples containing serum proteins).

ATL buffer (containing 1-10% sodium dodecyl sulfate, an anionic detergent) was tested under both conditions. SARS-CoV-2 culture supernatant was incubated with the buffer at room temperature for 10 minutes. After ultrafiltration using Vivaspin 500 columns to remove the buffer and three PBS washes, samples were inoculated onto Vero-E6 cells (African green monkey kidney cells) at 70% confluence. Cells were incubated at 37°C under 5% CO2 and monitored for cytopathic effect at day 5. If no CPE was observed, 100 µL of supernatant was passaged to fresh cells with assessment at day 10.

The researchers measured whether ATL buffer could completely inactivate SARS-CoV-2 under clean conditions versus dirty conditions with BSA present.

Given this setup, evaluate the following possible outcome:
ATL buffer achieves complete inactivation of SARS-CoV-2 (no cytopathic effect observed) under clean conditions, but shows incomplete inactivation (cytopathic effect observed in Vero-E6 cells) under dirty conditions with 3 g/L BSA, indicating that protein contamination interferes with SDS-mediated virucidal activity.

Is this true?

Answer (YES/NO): NO